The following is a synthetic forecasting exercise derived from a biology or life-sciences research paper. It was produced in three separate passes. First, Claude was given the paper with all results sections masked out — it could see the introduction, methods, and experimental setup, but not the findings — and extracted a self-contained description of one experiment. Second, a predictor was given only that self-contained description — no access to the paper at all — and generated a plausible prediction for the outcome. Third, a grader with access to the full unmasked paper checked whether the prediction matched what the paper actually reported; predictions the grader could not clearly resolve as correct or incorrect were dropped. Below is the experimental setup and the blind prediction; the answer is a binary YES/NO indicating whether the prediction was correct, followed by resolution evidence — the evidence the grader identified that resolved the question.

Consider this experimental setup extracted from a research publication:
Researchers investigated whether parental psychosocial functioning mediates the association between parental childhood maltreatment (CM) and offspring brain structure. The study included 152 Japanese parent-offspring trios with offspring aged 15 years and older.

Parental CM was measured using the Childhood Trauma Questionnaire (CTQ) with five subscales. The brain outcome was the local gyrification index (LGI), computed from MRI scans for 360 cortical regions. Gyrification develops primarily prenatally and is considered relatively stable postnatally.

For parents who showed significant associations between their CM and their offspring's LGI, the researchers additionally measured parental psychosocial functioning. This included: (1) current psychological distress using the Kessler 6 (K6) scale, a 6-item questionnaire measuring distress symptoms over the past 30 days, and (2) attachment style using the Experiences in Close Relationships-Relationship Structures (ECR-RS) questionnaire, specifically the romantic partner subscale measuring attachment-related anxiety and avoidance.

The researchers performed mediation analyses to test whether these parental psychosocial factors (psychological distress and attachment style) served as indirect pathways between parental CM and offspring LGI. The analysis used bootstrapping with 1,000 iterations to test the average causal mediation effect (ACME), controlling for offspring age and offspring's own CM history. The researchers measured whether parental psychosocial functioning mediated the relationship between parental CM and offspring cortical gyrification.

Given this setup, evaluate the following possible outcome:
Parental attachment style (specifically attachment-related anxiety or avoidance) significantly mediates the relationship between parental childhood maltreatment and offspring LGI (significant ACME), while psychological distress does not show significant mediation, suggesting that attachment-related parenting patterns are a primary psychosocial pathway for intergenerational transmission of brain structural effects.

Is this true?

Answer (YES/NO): NO